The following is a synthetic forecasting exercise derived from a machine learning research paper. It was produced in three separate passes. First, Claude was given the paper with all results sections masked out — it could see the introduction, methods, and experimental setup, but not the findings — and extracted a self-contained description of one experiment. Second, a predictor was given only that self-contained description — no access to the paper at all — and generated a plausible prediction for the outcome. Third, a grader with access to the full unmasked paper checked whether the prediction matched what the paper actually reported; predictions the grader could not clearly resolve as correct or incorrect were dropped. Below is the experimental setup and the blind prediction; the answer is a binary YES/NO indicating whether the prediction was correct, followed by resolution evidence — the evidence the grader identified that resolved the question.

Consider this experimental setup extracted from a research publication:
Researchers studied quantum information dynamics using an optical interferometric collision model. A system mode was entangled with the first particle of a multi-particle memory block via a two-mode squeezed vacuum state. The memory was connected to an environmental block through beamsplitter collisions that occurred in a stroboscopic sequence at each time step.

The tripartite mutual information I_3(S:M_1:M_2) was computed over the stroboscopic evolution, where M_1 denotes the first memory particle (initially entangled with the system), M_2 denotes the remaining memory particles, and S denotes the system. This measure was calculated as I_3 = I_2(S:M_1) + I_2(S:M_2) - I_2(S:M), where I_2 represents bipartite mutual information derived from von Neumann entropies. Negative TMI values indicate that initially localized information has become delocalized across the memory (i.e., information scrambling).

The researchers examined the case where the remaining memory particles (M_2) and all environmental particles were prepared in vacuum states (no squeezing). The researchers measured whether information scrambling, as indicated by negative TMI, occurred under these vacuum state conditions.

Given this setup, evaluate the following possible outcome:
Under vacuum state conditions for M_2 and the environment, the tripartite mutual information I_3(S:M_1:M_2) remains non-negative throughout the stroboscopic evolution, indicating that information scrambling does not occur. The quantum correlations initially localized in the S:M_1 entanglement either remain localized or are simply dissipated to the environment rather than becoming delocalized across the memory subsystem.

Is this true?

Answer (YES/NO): YES